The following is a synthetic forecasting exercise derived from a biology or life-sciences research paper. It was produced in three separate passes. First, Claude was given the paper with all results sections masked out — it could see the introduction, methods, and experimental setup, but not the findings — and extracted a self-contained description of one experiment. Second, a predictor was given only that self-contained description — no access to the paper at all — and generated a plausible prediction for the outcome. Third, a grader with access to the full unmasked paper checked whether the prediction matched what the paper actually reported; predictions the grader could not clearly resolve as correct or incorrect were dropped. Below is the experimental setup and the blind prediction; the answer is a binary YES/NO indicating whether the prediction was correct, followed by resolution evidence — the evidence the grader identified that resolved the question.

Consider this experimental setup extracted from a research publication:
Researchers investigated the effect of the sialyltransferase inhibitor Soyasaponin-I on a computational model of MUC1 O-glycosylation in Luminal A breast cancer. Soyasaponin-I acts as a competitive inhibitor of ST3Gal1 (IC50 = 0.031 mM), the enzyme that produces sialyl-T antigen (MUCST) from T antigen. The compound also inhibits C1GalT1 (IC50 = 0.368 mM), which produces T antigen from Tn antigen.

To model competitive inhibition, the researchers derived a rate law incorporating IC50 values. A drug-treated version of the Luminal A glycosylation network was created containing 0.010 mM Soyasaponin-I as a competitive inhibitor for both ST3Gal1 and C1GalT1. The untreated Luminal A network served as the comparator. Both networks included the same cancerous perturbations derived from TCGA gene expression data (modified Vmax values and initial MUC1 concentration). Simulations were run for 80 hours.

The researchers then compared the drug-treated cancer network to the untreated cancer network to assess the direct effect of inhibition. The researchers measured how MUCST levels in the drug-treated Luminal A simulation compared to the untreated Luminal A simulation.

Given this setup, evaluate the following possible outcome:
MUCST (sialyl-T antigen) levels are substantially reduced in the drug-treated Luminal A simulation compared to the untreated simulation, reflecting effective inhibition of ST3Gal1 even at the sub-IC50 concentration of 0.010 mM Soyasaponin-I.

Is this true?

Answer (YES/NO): YES